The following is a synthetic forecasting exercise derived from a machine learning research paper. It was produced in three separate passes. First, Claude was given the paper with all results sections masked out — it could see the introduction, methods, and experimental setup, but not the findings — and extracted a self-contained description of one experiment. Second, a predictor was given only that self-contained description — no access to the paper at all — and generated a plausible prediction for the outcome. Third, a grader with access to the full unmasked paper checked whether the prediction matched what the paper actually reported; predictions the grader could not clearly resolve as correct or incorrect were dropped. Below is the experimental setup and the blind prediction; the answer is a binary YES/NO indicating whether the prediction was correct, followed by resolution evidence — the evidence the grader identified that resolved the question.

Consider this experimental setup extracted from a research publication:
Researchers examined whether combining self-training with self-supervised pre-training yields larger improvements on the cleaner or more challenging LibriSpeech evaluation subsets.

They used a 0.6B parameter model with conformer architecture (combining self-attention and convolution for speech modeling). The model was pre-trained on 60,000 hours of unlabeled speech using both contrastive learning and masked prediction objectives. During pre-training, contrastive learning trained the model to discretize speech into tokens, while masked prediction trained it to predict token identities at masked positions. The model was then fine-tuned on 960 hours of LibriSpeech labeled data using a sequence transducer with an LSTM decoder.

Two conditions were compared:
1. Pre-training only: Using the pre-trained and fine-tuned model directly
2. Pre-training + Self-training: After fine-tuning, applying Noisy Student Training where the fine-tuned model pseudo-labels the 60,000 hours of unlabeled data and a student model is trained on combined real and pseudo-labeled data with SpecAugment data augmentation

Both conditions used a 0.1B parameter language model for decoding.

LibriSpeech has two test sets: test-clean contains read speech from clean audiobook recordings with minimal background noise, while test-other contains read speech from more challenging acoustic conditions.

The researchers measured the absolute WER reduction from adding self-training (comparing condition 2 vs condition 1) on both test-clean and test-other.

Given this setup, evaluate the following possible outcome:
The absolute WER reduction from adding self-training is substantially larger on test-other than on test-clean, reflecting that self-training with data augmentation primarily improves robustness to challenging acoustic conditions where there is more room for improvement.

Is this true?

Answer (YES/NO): NO